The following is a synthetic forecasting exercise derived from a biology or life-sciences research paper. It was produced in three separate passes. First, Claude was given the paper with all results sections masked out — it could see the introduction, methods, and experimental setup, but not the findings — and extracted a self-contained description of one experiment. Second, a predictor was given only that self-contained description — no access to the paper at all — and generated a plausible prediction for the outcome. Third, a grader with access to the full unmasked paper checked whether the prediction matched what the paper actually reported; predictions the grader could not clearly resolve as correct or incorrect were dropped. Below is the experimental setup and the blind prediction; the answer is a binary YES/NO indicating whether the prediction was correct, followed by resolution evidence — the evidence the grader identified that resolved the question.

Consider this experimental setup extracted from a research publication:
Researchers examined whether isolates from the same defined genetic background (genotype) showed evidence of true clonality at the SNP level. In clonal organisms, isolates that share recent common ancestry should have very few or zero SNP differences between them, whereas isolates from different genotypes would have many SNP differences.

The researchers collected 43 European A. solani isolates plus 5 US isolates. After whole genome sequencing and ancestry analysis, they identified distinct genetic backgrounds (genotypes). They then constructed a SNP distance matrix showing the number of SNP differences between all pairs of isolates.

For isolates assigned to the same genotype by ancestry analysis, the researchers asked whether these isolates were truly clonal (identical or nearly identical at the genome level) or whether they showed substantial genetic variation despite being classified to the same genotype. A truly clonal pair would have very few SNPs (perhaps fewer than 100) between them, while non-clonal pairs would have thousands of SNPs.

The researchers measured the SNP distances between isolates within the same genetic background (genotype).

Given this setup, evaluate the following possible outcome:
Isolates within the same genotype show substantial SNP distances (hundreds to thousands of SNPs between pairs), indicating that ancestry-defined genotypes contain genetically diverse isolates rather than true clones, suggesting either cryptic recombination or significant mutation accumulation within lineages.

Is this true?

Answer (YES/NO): NO